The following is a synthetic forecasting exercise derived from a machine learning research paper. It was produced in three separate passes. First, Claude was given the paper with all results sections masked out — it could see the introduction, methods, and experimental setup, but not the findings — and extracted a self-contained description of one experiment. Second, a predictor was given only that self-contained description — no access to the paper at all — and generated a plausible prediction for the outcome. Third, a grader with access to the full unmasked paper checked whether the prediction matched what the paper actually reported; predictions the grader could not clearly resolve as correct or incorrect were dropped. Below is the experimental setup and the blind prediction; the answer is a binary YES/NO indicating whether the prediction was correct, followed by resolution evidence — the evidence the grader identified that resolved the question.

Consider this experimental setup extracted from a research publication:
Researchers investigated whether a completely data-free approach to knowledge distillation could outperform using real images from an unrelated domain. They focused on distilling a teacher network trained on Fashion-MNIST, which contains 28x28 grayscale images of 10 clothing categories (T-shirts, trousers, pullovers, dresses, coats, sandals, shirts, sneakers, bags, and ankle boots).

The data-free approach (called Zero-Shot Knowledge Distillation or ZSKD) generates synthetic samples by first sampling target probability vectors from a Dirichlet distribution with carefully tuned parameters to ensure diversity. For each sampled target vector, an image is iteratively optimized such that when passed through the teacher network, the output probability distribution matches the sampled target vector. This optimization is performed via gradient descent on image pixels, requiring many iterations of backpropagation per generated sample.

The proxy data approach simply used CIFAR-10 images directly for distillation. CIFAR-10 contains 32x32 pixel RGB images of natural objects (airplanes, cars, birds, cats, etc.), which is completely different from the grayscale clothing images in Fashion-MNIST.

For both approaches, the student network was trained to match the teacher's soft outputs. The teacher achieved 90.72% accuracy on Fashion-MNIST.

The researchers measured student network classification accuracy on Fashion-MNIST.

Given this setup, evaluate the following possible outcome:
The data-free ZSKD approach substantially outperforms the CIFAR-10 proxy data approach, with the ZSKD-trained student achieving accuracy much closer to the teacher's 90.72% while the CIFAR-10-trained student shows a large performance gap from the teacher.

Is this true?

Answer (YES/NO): NO